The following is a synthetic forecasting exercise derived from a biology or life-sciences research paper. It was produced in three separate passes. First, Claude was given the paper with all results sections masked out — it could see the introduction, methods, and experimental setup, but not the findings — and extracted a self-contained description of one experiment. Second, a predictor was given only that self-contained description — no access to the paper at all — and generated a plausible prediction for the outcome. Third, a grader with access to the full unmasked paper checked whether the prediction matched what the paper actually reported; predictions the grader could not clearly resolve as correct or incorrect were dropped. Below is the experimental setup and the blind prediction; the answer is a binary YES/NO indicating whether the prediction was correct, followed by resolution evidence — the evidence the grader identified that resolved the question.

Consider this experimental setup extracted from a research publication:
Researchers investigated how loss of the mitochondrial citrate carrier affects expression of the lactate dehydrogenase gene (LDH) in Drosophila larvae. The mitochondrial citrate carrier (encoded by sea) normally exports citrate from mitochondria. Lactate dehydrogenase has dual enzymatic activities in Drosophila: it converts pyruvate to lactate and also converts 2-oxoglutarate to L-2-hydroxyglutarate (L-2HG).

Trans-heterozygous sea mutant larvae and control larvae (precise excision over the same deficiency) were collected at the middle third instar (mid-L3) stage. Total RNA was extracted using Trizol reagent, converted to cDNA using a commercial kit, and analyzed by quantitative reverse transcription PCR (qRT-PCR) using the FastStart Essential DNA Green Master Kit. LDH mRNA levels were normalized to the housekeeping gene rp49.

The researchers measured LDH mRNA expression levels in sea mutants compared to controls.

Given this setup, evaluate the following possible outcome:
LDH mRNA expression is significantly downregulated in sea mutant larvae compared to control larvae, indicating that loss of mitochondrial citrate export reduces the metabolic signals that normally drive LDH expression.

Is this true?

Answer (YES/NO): NO